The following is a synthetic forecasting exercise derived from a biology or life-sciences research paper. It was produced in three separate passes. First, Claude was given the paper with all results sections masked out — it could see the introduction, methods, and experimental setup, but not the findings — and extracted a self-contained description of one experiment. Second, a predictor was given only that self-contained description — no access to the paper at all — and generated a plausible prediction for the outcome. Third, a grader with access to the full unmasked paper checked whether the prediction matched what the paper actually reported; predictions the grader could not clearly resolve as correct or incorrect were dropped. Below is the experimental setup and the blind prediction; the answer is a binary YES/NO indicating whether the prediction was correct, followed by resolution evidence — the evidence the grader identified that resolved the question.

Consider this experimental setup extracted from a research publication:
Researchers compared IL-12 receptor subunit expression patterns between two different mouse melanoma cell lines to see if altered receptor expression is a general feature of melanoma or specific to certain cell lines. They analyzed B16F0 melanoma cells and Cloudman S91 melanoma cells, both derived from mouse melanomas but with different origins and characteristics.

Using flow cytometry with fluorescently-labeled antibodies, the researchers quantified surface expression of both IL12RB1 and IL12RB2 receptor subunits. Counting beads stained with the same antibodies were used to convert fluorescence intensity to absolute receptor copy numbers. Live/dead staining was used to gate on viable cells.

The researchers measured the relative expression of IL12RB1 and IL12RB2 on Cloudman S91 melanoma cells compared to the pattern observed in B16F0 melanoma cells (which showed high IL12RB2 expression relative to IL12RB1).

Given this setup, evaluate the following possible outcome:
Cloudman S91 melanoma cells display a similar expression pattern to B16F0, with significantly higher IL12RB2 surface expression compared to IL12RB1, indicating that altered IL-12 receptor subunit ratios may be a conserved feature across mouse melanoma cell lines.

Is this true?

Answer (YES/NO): YES